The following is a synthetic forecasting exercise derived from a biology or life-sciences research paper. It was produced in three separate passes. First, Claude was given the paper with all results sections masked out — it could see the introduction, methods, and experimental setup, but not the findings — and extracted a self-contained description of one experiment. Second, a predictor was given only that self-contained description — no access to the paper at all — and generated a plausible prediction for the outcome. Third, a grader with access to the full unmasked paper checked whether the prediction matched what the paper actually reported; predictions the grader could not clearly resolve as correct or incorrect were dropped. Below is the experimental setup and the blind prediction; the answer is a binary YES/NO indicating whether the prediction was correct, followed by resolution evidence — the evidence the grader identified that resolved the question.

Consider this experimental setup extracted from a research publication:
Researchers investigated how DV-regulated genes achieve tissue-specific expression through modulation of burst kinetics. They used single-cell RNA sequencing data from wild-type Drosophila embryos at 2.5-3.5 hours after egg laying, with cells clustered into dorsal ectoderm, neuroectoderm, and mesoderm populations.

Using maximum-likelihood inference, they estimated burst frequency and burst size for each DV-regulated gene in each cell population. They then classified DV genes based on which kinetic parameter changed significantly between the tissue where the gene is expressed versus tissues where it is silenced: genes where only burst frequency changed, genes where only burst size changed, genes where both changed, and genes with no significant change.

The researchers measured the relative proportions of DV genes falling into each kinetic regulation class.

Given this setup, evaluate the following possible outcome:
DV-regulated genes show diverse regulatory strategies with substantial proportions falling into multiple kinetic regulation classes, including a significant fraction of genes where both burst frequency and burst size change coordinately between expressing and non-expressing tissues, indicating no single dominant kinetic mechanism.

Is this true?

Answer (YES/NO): NO